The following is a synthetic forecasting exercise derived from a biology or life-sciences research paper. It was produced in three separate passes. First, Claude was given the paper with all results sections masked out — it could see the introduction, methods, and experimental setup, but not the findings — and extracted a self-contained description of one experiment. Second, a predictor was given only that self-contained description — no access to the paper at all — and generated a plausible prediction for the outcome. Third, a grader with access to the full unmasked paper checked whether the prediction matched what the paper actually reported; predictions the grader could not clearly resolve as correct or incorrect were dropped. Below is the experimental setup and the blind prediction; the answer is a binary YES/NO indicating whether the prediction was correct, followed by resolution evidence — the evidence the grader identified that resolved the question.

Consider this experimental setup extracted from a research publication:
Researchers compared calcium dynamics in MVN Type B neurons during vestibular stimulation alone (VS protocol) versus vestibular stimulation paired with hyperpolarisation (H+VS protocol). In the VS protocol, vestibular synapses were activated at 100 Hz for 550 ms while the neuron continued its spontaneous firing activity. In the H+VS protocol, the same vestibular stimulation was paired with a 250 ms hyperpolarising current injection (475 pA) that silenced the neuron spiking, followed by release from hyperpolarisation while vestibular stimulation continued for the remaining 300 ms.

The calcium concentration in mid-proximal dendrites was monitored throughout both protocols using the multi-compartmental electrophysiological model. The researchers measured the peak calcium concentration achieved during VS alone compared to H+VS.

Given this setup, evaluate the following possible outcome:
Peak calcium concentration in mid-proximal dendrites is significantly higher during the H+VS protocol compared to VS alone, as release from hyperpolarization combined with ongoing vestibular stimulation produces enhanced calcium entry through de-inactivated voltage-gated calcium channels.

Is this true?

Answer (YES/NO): YES